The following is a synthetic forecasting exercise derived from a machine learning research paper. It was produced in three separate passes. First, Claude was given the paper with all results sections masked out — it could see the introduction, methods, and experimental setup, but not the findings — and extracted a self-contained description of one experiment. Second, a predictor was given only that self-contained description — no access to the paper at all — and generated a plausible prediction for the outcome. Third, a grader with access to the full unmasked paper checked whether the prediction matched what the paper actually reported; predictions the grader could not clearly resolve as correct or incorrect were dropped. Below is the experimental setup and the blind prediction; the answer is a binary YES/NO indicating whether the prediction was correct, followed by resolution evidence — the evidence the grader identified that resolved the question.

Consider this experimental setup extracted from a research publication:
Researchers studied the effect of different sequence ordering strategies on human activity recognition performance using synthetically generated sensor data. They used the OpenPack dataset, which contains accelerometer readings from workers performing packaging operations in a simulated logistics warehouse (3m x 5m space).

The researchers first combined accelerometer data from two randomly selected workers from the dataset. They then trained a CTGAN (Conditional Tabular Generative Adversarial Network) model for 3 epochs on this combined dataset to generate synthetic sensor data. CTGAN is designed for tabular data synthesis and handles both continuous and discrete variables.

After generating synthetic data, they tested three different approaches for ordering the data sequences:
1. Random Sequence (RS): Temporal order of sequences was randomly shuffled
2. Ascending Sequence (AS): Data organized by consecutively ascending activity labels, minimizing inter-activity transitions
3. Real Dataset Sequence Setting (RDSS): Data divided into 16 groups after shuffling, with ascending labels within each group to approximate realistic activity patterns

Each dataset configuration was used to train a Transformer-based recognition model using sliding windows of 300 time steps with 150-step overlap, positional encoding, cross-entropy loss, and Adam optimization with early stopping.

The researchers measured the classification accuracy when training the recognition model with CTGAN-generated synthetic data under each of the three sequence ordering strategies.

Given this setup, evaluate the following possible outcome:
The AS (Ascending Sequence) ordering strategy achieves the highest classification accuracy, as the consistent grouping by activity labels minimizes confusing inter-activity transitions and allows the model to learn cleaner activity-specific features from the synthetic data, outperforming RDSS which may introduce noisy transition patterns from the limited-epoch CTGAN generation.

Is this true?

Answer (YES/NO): NO